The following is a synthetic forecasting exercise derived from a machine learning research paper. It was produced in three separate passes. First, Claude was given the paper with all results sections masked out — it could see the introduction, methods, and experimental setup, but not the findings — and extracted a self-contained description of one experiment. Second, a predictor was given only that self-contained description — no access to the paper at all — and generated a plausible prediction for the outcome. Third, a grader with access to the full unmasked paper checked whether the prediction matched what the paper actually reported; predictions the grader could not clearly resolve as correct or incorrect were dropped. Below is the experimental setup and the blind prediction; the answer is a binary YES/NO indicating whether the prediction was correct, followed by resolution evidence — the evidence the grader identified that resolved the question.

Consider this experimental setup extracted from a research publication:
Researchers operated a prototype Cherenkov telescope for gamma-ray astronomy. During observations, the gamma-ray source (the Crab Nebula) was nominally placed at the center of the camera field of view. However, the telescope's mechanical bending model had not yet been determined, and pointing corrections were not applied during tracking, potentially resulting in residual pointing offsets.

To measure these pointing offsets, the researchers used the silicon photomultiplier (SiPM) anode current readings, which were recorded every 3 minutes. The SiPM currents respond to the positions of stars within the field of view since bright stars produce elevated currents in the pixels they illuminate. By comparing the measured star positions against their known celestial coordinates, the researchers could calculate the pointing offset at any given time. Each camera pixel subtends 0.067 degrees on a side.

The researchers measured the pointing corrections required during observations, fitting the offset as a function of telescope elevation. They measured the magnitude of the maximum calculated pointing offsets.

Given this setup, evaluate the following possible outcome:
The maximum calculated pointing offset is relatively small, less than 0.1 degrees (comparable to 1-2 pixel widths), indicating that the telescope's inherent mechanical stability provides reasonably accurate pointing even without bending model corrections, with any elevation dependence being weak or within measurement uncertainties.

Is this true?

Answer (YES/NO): NO